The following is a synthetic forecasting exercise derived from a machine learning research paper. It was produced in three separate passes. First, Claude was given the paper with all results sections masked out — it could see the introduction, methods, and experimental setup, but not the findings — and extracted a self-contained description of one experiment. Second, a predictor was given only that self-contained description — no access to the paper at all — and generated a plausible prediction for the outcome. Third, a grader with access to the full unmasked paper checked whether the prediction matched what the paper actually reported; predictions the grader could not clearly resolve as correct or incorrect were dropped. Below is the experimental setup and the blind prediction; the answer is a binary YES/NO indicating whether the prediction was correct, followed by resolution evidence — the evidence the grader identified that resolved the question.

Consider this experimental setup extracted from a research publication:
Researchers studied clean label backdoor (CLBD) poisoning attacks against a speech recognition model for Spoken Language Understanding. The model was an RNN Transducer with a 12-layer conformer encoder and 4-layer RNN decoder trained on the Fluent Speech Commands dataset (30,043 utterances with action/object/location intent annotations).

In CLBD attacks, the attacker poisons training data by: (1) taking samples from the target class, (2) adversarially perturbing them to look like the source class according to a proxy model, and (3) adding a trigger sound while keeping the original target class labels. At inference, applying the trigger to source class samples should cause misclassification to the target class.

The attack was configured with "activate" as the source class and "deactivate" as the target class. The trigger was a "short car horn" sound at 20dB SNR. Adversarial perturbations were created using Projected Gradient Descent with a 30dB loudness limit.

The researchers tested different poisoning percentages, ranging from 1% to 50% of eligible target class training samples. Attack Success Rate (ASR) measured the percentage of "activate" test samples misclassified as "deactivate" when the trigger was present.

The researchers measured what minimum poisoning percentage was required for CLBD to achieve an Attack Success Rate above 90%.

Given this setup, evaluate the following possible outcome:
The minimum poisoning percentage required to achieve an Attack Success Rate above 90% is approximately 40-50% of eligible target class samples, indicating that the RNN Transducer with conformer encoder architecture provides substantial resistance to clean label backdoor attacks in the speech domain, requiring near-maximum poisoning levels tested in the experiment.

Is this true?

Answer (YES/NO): NO